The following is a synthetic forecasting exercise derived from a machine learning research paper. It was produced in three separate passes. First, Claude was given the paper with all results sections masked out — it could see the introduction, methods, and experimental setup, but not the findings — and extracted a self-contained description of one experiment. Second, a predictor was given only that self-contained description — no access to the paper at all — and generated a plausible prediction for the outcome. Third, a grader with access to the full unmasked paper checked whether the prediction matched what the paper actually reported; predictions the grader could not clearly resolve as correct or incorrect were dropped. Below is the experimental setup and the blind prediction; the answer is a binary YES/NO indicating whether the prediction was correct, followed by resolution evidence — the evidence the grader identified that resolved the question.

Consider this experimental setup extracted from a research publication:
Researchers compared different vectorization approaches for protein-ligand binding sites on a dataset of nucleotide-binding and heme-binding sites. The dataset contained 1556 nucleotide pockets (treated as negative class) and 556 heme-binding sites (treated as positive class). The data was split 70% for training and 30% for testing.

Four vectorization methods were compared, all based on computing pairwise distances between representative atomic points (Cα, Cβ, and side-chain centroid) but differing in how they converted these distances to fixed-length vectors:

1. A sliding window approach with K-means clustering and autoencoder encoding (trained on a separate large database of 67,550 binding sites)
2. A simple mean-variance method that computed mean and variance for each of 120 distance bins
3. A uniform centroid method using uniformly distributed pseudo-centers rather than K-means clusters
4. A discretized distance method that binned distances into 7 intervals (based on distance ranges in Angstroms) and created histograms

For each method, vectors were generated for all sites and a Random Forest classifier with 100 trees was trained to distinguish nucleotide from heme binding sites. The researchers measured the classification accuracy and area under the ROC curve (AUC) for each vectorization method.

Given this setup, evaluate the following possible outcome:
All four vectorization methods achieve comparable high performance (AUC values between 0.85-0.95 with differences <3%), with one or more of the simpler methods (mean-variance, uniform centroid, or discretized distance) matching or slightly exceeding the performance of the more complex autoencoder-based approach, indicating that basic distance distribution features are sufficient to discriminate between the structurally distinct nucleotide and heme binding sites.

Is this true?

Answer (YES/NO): NO